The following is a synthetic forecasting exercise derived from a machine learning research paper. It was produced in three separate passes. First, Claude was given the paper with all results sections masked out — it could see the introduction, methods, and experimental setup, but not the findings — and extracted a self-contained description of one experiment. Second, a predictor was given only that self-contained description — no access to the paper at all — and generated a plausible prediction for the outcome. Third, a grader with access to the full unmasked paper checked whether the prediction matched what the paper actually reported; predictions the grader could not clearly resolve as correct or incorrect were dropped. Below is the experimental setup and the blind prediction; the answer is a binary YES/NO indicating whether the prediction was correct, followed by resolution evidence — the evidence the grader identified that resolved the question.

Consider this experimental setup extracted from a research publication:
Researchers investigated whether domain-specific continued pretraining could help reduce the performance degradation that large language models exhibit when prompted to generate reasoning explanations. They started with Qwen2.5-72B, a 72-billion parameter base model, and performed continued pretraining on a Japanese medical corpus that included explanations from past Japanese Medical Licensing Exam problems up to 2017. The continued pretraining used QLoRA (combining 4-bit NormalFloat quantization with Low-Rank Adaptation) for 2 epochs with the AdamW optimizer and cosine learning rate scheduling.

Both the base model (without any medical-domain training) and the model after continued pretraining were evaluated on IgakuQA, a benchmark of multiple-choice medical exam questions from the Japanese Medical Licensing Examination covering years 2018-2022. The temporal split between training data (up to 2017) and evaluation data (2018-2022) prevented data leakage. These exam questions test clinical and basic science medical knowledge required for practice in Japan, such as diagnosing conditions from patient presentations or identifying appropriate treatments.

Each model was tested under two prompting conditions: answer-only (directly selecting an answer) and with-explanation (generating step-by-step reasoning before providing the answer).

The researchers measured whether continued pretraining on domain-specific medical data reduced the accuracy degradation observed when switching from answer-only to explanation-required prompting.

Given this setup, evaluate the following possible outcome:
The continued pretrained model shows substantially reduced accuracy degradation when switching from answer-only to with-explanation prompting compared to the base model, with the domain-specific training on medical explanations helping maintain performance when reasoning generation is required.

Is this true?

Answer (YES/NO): NO